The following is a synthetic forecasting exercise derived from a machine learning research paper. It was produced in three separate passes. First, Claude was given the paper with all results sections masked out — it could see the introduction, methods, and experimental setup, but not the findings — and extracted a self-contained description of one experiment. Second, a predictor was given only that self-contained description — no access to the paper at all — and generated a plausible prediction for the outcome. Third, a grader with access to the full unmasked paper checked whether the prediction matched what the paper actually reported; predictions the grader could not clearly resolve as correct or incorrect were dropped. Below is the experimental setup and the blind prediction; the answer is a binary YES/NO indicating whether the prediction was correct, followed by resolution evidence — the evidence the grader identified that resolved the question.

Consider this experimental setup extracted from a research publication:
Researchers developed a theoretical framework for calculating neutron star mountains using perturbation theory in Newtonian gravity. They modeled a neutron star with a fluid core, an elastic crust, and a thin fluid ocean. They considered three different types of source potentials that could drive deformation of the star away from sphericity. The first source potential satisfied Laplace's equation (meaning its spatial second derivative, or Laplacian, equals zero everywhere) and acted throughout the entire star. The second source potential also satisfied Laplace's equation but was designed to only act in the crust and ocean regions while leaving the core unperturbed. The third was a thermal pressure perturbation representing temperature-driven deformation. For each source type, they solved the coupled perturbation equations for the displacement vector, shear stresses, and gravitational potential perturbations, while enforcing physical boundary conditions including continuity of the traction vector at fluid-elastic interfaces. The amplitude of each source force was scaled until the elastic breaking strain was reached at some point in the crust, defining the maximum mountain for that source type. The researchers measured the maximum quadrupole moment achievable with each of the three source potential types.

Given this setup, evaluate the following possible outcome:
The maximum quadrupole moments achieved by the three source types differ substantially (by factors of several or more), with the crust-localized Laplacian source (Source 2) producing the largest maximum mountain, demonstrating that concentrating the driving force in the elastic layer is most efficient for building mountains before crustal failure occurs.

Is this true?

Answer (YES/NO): NO